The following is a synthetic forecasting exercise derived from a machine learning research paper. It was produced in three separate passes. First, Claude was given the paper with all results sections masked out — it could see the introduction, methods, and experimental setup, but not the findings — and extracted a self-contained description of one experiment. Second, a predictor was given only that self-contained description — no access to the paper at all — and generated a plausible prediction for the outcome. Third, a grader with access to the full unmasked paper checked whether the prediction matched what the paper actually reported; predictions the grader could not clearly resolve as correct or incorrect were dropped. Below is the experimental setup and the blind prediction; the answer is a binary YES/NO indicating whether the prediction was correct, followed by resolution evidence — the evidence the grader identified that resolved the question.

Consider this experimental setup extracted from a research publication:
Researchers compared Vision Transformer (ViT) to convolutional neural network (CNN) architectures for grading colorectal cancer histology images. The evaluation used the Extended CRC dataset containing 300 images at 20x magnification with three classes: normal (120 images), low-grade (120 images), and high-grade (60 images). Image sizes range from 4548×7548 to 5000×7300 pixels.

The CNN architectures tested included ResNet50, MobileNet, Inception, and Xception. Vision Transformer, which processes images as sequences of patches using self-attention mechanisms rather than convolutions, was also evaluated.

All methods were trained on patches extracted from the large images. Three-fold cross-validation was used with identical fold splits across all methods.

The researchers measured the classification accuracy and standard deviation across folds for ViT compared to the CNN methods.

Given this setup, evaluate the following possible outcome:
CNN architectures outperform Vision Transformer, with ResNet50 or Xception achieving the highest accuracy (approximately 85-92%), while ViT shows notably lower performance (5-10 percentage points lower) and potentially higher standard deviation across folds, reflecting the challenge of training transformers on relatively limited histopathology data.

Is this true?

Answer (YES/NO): NO